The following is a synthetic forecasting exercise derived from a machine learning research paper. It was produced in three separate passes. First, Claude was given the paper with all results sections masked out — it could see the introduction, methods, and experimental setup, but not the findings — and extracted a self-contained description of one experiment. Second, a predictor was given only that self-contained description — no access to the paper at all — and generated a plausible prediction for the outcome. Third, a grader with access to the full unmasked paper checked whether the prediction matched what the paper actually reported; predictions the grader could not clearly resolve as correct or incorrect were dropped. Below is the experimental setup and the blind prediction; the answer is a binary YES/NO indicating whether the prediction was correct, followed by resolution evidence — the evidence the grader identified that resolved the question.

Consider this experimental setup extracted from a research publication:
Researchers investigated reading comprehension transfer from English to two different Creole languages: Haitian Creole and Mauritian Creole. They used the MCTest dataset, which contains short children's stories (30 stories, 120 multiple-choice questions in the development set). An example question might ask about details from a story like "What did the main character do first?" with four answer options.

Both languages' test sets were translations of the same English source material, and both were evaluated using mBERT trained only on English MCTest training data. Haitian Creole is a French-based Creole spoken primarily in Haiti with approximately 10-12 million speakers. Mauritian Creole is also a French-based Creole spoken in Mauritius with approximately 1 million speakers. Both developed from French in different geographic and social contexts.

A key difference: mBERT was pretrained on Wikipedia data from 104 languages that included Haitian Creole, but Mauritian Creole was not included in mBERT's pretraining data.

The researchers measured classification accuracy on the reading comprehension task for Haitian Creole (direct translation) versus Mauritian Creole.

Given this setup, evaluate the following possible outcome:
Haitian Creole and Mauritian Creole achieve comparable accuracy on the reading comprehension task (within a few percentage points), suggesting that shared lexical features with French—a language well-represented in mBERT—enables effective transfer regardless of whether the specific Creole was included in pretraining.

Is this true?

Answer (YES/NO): NO